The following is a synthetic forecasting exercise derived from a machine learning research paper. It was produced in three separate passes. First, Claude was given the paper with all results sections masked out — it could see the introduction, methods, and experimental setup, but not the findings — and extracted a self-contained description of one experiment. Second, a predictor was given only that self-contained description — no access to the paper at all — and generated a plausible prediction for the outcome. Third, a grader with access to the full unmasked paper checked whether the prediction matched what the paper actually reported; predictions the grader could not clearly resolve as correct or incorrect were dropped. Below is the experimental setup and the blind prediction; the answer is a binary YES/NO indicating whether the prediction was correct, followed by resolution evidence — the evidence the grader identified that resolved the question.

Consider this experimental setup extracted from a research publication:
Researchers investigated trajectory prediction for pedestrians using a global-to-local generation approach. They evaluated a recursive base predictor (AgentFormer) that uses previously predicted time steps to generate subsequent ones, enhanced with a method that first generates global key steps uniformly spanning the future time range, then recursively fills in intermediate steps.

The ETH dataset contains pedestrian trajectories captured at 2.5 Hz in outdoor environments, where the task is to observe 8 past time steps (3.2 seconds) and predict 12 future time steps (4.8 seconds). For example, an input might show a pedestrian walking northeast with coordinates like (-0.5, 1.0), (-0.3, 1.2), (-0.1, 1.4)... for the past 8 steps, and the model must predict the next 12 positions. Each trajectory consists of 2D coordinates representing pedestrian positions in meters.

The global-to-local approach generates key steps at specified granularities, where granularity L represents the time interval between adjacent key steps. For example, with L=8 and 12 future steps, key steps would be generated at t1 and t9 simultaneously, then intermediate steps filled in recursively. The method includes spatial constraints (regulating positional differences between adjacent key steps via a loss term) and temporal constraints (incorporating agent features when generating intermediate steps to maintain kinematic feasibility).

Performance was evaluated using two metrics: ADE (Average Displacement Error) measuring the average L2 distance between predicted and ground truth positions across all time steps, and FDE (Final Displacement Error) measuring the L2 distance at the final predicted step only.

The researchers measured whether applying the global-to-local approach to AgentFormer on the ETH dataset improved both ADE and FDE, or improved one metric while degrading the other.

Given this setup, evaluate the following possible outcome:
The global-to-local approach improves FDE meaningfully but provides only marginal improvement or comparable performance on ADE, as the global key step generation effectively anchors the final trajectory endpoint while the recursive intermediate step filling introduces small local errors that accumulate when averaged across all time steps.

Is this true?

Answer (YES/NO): NO